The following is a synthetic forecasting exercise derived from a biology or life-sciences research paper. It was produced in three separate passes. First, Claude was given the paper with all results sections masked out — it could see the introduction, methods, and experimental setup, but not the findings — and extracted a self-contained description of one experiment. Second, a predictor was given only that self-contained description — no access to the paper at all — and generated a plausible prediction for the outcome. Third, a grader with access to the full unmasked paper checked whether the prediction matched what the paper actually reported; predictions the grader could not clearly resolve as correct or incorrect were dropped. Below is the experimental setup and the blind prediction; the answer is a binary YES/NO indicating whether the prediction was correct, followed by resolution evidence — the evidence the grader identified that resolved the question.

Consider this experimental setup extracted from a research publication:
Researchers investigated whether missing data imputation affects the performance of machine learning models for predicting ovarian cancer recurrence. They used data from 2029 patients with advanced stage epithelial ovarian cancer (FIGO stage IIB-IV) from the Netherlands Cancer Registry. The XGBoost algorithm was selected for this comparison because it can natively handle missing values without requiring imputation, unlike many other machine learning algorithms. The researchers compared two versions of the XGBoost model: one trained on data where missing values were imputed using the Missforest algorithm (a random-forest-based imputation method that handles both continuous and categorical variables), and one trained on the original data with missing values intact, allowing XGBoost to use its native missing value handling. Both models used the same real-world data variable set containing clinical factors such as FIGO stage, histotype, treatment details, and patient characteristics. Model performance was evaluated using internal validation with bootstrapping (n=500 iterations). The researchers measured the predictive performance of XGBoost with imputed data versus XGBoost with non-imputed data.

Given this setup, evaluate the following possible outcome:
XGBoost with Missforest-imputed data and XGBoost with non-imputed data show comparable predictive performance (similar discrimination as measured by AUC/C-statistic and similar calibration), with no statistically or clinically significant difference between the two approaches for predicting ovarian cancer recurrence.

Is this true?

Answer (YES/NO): YES